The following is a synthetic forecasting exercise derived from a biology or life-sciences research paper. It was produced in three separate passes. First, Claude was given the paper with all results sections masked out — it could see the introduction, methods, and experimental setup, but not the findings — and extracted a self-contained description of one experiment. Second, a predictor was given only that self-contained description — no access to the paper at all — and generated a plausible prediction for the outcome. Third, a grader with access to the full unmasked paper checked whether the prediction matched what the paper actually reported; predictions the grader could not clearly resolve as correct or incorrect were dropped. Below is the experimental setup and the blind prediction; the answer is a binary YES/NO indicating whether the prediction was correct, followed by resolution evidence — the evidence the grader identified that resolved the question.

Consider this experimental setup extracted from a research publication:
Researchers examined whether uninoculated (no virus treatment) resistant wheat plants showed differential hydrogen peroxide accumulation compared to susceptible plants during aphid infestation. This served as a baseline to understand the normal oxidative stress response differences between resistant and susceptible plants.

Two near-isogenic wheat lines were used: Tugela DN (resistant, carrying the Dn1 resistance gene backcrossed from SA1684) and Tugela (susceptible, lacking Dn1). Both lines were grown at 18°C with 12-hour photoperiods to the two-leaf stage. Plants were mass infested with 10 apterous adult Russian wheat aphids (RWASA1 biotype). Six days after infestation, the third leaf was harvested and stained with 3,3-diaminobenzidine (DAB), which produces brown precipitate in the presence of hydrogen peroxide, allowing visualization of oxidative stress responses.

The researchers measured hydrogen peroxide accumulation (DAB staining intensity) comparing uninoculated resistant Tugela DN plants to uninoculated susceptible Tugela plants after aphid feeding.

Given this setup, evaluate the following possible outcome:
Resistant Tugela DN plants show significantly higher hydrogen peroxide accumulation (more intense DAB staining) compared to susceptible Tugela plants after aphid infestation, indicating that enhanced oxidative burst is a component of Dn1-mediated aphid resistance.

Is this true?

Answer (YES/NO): YES